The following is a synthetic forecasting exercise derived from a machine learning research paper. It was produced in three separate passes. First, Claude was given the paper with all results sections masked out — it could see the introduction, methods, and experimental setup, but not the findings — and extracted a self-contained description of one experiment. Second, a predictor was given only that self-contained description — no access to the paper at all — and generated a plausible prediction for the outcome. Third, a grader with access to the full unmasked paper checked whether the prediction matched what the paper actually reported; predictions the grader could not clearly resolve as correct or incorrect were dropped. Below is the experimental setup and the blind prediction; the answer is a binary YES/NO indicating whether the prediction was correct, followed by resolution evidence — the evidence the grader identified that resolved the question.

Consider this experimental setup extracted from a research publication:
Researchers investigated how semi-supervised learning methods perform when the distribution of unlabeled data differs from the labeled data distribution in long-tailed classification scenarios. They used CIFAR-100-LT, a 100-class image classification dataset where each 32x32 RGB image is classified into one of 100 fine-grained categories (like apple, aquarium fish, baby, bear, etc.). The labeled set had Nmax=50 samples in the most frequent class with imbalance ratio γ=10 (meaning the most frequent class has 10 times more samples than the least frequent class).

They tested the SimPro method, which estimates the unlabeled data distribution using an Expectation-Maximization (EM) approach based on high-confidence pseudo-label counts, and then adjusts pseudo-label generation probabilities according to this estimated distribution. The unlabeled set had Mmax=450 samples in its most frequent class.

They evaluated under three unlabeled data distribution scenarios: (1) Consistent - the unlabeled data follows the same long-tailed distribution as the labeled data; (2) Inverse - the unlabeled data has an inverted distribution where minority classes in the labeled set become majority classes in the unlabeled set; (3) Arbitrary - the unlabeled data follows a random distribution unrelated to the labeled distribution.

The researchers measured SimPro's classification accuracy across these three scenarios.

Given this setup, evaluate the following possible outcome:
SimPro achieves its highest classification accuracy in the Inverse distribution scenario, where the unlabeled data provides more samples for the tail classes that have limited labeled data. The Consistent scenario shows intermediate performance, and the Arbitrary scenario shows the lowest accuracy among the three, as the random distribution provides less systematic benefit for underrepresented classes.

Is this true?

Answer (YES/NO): NO